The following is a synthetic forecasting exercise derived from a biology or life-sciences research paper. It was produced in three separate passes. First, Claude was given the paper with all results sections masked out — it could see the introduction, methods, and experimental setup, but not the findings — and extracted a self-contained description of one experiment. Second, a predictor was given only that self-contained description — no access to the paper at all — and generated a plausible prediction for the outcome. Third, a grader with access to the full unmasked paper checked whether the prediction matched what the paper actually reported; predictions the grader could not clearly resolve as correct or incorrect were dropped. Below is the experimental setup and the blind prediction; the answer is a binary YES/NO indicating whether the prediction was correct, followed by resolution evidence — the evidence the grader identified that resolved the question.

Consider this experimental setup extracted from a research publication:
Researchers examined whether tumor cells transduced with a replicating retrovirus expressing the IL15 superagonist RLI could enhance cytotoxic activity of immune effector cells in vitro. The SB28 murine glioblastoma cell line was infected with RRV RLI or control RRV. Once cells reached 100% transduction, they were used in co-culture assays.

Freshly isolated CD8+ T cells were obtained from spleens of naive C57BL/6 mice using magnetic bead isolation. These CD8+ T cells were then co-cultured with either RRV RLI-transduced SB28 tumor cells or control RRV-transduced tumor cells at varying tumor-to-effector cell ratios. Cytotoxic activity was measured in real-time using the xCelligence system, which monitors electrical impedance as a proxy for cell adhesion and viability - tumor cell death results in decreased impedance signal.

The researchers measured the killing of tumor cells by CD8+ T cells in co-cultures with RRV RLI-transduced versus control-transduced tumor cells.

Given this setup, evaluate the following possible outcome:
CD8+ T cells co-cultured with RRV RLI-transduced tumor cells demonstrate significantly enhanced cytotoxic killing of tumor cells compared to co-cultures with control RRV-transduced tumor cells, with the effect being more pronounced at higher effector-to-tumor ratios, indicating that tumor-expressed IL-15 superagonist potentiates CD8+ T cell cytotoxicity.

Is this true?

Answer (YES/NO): NO